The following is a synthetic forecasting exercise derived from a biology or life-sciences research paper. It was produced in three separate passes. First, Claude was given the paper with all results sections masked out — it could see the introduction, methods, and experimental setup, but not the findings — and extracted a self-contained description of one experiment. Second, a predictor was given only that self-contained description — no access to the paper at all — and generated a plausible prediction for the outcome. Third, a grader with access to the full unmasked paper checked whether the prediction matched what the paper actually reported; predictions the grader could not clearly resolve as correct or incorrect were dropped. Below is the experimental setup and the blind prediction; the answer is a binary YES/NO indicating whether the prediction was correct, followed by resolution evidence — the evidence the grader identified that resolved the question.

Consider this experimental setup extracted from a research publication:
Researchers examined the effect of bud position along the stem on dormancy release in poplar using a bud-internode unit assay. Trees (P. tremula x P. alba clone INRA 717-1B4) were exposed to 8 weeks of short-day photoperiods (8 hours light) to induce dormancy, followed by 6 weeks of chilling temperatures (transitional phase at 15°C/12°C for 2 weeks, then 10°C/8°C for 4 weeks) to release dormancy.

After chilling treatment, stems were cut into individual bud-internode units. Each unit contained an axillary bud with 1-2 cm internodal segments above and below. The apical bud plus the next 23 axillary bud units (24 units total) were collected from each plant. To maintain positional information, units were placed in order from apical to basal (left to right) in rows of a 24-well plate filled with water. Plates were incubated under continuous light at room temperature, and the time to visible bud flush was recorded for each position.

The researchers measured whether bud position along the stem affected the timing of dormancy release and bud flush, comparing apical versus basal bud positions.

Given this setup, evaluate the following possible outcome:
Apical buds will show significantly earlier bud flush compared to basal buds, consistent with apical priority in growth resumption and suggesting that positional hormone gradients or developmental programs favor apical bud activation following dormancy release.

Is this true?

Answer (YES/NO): NO